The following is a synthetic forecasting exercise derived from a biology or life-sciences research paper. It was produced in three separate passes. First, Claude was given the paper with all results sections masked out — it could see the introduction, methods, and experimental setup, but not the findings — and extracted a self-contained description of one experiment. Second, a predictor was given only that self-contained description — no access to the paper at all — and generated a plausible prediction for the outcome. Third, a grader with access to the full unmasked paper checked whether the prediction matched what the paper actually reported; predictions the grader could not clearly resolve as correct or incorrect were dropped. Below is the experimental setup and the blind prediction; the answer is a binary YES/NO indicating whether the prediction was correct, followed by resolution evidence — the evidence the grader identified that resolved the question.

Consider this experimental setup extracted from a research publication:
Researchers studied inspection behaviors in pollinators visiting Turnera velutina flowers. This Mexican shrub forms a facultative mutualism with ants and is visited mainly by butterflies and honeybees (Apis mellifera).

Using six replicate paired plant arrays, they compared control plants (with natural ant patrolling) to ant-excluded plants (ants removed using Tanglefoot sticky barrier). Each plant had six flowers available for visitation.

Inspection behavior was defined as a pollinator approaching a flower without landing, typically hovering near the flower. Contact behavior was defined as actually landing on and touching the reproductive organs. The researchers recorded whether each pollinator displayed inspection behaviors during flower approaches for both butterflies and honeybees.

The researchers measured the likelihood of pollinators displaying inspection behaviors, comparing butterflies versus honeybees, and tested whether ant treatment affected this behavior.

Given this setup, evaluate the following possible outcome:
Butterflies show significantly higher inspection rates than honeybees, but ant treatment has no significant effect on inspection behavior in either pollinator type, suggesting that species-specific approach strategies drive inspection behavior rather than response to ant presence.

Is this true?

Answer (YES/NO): YES